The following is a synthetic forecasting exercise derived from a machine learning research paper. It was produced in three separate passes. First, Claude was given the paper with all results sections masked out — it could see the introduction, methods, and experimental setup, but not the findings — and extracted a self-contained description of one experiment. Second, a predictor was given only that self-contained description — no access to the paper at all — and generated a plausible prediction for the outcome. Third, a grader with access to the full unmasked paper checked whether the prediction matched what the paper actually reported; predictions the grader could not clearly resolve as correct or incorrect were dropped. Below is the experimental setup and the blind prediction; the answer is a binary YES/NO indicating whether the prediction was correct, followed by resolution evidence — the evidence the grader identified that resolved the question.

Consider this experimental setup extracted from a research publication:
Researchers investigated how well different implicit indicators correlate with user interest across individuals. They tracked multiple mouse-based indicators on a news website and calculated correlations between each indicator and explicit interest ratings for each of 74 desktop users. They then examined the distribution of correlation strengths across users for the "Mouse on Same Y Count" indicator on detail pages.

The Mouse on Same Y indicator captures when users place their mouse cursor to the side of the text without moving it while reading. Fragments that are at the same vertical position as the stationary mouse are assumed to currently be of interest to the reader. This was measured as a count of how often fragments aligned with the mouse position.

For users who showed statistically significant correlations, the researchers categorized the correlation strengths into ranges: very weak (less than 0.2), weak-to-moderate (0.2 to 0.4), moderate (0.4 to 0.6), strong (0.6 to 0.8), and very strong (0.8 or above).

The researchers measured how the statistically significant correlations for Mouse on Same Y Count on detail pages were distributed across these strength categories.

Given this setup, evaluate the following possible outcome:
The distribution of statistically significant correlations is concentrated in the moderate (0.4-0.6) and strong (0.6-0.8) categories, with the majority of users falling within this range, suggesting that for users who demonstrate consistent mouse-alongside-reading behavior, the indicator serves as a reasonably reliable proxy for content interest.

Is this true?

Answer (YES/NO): NO